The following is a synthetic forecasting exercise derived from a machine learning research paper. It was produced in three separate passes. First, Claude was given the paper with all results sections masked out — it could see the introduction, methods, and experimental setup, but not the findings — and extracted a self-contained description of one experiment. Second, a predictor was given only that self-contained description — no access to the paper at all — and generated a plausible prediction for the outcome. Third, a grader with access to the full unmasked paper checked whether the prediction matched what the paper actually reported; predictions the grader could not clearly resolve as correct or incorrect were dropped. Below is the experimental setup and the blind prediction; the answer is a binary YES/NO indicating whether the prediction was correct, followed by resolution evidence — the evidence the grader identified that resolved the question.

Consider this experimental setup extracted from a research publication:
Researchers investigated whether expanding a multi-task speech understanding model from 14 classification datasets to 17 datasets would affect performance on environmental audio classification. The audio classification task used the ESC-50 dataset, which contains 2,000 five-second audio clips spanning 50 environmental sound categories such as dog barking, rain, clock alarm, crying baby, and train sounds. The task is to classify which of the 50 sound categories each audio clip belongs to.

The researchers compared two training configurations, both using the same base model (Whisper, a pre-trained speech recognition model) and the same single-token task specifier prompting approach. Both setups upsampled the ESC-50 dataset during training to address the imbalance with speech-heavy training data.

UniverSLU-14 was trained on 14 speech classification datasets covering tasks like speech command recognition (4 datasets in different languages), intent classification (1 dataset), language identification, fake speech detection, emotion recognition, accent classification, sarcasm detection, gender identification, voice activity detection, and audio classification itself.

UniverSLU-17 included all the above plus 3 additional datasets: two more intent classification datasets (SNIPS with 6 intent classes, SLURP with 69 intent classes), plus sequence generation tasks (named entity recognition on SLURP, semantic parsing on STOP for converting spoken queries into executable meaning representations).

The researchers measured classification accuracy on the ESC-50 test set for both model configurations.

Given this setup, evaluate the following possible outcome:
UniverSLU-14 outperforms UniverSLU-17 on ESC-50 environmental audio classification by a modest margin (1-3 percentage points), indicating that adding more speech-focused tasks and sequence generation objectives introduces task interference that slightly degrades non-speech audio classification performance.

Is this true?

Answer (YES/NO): NO